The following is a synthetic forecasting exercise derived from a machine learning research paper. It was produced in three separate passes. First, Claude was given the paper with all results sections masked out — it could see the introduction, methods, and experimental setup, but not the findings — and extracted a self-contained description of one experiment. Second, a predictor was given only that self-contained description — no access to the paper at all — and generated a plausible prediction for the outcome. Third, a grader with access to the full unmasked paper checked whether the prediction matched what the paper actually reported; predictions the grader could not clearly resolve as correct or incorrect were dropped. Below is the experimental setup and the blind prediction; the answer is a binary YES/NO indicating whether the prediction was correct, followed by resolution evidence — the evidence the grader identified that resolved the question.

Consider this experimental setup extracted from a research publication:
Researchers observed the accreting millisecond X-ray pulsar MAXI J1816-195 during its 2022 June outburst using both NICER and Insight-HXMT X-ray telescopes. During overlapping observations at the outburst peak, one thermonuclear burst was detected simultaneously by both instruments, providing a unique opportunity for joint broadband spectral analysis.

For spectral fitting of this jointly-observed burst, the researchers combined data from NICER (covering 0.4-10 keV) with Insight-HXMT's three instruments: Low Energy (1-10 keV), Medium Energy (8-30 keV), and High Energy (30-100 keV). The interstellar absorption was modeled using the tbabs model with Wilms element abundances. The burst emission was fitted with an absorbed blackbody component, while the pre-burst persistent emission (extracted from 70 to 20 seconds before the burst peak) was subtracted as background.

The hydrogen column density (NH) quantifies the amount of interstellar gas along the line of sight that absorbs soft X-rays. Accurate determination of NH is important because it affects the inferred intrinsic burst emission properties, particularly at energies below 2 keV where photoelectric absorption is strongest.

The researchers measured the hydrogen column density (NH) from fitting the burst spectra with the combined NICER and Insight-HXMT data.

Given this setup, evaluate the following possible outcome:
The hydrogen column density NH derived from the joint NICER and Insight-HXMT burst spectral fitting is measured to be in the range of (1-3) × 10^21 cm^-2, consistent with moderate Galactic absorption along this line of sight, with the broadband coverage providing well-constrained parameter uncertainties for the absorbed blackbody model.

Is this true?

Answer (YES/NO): NO